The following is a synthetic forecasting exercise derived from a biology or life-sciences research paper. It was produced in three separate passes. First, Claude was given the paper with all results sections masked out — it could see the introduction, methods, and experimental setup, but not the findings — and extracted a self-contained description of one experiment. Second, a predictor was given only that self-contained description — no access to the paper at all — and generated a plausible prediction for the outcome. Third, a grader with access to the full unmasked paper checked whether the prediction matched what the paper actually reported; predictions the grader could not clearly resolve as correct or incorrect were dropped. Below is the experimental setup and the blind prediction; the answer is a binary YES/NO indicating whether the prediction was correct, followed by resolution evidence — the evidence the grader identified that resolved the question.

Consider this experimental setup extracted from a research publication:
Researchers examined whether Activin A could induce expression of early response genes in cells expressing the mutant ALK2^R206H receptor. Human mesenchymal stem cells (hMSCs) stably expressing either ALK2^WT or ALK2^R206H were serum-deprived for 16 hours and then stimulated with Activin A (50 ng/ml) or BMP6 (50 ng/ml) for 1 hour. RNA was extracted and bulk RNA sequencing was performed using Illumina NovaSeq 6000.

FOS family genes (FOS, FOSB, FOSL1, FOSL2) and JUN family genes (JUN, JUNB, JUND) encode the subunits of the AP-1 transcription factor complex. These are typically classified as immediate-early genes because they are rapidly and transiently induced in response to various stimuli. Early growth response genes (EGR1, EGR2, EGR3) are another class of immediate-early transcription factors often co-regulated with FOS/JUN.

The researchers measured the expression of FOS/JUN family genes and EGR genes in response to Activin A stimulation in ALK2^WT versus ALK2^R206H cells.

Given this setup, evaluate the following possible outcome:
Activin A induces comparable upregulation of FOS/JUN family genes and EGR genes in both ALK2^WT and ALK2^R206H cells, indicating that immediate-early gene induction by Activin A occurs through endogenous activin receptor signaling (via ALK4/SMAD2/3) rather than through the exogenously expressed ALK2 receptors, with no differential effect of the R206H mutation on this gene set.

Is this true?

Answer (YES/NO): NO